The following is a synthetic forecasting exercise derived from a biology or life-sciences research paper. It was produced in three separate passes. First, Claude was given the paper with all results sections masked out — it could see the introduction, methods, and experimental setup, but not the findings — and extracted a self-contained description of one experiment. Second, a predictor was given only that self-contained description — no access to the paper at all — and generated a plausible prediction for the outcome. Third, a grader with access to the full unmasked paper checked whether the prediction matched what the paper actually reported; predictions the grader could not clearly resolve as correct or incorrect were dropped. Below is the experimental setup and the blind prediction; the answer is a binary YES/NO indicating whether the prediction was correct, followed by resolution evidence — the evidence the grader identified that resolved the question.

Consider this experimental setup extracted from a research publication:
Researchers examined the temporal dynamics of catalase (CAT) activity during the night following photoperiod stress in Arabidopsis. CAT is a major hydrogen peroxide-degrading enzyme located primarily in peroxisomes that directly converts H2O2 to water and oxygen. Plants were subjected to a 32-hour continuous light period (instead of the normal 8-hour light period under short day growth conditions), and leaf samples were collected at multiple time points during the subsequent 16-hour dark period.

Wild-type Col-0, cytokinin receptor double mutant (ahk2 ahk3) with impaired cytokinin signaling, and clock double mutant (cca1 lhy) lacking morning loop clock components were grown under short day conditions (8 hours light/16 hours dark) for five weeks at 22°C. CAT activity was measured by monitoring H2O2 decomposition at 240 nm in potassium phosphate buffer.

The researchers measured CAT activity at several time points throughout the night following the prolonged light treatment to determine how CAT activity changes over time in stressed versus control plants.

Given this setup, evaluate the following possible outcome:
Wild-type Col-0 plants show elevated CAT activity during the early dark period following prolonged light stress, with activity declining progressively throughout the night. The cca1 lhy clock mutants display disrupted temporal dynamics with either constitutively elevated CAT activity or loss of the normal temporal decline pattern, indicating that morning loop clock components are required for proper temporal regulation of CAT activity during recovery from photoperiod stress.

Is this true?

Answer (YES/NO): NO